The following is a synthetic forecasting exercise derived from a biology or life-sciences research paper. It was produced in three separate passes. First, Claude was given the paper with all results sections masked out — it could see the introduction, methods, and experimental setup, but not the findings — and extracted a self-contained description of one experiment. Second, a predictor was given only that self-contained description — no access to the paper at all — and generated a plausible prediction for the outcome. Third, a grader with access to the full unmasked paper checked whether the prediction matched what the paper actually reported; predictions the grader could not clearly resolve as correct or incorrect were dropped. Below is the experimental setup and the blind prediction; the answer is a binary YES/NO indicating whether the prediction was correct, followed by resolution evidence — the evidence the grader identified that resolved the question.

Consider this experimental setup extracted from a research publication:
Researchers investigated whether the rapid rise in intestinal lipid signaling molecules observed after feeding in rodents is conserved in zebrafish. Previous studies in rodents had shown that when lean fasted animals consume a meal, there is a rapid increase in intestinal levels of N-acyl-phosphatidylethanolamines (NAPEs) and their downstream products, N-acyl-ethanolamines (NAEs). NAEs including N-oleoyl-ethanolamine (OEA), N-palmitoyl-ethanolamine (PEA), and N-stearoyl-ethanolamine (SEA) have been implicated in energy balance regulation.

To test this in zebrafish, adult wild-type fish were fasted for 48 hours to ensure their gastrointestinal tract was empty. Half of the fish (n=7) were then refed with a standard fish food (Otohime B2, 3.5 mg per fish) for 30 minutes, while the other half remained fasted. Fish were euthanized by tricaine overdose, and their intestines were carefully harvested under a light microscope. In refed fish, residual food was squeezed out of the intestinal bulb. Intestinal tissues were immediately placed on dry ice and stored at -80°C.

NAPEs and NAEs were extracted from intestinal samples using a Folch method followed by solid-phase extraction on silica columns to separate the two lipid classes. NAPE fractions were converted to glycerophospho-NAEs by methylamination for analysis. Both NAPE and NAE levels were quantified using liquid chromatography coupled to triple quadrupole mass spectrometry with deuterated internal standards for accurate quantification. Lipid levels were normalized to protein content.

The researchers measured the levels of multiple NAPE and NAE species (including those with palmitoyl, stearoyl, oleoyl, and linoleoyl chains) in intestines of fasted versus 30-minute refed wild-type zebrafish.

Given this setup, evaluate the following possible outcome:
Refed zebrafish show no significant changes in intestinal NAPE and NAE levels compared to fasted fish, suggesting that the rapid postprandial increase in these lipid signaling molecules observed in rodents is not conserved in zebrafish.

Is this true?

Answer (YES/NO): NO